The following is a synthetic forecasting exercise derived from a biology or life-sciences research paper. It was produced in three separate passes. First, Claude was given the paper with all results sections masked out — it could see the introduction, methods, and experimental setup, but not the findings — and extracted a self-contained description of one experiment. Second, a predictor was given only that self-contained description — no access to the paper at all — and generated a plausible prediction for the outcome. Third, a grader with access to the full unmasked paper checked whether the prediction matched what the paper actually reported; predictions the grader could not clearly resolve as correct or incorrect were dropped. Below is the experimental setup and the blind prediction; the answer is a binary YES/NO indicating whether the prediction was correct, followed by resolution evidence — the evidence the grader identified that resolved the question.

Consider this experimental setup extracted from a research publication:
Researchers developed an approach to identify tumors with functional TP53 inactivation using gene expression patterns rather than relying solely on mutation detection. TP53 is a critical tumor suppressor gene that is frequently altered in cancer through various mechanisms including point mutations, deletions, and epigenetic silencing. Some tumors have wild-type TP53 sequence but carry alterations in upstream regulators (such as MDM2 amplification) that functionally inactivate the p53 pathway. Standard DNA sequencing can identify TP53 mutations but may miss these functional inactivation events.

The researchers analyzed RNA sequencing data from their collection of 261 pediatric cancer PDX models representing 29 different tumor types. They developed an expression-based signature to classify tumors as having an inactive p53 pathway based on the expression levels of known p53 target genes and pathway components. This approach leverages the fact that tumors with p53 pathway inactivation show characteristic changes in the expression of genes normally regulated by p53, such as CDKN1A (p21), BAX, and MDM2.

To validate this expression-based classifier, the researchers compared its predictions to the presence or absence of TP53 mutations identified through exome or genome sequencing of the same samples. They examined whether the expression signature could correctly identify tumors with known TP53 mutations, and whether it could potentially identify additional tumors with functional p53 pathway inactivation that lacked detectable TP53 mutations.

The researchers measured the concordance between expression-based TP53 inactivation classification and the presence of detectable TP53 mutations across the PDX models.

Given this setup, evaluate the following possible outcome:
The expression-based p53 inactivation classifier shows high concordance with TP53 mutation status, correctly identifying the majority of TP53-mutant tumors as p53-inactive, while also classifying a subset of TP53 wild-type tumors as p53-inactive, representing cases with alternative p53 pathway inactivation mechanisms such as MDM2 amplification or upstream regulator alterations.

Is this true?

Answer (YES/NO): YES